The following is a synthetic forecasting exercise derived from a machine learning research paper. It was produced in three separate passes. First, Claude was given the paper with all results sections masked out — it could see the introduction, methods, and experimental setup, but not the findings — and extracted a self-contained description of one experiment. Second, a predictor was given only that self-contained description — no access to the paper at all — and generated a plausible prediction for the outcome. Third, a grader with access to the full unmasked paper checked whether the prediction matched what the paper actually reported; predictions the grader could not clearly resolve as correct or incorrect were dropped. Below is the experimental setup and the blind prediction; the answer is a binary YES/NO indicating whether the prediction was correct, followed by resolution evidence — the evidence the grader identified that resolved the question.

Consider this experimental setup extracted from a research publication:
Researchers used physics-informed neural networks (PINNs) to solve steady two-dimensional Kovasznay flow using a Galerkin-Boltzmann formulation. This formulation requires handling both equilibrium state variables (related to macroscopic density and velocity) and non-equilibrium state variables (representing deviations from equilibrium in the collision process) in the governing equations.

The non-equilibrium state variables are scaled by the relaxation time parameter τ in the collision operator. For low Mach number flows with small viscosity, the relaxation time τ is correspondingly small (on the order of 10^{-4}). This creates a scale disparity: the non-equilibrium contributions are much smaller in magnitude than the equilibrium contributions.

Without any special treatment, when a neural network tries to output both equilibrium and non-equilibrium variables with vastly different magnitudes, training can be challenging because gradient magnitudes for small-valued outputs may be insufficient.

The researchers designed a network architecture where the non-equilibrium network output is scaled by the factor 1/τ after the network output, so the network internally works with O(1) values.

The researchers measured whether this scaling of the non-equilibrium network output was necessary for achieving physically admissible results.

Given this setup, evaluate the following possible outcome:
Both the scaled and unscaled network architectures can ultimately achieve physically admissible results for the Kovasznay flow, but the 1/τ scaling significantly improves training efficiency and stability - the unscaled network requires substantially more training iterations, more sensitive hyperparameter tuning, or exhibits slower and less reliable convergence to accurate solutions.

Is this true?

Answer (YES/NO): NO